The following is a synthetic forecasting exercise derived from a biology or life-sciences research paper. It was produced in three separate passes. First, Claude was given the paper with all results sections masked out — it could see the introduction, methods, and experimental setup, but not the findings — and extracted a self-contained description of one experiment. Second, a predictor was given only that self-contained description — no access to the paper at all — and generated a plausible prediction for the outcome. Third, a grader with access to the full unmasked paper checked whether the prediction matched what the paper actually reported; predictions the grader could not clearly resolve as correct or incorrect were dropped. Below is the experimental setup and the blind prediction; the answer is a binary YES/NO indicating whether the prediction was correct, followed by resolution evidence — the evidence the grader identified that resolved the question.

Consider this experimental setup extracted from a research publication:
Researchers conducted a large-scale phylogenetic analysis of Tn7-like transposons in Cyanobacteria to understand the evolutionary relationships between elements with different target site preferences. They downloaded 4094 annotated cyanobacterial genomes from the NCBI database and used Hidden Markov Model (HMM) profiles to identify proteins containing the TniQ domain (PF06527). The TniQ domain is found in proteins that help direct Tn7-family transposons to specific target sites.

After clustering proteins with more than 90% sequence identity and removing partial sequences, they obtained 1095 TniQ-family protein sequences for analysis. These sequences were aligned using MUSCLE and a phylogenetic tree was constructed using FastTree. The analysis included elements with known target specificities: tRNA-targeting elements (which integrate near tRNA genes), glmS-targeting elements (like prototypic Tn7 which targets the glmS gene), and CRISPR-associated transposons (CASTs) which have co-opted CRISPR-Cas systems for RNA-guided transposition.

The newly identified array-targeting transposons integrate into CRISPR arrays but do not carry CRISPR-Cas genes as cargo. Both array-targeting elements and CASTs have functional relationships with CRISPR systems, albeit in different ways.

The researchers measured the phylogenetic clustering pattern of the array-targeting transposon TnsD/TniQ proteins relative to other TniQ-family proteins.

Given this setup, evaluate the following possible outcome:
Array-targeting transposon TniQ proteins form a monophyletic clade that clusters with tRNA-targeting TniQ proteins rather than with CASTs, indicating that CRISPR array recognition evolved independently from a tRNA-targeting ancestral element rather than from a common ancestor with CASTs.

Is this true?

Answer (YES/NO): YES